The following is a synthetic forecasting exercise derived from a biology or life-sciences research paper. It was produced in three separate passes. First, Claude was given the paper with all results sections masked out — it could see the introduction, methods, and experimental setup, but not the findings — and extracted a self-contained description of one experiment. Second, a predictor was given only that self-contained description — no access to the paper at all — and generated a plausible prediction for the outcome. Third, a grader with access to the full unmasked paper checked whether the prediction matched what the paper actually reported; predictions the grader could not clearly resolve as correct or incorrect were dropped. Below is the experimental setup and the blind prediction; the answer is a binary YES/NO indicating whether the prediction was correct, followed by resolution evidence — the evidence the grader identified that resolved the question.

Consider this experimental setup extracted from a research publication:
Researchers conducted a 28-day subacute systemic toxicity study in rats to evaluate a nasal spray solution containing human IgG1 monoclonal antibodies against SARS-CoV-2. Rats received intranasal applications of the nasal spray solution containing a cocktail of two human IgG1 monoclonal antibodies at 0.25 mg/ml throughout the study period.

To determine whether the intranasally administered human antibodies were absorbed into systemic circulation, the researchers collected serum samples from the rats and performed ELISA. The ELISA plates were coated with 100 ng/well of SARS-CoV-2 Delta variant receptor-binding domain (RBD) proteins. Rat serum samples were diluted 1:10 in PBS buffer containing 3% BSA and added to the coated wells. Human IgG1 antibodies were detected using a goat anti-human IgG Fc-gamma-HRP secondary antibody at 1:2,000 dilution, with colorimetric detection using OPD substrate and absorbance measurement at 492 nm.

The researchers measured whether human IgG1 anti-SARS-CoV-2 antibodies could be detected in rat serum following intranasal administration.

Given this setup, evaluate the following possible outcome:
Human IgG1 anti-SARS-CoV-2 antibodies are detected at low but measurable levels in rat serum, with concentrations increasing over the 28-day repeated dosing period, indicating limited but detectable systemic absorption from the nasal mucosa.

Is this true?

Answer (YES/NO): NO